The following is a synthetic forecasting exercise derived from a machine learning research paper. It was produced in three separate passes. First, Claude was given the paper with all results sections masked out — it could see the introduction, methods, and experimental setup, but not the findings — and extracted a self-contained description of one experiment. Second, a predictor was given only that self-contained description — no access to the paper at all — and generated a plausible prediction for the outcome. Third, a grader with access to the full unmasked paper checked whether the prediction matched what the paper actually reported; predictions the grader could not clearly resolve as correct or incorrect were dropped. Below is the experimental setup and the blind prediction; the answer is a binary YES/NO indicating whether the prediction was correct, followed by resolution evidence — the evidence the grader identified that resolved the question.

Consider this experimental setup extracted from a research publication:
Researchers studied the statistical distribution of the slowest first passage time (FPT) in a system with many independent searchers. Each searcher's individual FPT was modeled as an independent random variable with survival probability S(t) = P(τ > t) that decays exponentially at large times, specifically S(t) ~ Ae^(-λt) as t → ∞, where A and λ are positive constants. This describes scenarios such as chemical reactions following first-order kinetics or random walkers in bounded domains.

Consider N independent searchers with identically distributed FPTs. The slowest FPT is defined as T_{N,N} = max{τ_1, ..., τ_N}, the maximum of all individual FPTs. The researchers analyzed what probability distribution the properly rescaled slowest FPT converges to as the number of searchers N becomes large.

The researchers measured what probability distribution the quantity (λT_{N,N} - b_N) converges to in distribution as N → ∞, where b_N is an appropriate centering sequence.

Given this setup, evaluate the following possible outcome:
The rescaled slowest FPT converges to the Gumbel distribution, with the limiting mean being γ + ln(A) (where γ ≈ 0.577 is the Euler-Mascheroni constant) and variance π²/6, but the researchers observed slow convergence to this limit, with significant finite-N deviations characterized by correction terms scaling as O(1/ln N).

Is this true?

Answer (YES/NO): NO